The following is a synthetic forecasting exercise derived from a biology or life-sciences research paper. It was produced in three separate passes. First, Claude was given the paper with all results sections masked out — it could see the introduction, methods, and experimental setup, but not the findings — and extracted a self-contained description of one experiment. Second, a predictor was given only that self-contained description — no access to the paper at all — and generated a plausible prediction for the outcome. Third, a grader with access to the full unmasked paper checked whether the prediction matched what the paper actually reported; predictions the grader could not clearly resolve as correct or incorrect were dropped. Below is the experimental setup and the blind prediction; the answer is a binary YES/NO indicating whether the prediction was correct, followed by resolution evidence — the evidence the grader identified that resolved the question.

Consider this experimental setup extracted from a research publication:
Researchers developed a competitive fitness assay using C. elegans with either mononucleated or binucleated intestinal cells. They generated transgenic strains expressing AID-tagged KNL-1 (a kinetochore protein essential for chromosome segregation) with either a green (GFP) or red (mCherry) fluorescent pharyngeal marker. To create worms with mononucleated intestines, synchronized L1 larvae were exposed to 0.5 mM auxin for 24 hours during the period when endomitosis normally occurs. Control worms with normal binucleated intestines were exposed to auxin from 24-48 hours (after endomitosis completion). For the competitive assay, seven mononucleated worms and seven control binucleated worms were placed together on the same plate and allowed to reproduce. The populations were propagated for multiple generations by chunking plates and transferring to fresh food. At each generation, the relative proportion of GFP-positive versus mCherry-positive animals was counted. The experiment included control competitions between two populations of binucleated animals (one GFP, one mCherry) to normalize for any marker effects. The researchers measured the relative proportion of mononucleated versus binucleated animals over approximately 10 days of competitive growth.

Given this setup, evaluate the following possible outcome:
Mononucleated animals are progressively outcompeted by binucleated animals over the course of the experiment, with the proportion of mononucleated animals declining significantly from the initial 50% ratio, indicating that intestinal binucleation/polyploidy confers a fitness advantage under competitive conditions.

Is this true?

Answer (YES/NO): YES